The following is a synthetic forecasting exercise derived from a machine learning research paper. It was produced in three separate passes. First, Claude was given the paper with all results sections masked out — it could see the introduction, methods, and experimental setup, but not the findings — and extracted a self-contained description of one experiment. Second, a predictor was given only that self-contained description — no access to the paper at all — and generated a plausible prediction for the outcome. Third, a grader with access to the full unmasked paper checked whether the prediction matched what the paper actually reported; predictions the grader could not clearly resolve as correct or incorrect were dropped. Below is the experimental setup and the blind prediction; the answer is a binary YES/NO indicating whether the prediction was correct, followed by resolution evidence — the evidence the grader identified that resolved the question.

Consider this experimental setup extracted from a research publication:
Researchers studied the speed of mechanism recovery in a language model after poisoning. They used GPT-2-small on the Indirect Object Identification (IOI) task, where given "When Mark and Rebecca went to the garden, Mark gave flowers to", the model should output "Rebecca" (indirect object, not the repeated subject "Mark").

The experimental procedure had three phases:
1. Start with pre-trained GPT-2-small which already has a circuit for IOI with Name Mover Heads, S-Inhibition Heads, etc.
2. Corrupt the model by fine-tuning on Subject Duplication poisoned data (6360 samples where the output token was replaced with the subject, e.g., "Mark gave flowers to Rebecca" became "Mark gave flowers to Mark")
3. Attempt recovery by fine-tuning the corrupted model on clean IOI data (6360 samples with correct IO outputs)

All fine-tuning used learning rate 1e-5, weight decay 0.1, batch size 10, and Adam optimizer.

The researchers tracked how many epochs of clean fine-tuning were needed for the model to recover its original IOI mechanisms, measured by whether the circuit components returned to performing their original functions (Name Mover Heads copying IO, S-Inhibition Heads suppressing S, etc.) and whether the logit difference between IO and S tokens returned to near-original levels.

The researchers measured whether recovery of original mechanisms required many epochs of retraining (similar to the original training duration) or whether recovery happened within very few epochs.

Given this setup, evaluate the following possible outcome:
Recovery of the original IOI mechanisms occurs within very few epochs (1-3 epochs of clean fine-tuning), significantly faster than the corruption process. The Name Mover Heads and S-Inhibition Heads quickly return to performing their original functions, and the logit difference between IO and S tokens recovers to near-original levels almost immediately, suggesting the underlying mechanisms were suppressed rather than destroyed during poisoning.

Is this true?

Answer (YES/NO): NO